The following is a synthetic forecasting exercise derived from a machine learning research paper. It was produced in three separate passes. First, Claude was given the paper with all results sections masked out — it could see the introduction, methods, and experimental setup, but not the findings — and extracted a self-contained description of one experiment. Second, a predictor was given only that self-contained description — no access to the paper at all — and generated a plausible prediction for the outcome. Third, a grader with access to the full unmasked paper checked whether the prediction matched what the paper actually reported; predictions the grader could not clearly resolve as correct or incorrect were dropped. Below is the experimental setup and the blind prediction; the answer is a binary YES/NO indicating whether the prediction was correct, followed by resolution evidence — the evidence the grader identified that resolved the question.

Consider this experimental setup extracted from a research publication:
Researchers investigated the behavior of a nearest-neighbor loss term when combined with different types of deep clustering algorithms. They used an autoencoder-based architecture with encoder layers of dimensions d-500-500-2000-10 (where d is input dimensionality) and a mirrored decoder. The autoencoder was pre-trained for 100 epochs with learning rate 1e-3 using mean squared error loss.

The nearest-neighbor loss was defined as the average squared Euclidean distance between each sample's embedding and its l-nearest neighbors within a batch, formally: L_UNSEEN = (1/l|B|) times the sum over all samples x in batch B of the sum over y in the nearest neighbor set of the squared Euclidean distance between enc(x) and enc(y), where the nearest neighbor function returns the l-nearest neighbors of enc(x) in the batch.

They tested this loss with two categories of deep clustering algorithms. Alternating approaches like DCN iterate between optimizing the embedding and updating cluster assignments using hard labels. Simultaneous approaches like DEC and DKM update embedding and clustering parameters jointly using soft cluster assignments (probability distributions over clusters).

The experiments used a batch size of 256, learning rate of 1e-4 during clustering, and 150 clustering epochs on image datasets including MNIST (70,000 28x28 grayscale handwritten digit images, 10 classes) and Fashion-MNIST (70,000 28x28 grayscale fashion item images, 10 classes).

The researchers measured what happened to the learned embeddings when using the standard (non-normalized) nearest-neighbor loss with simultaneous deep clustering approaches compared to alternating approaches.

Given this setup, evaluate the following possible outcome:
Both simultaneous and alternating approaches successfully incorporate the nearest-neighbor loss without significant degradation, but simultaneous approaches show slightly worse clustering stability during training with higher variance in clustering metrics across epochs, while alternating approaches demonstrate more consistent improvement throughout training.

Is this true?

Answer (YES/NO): NO